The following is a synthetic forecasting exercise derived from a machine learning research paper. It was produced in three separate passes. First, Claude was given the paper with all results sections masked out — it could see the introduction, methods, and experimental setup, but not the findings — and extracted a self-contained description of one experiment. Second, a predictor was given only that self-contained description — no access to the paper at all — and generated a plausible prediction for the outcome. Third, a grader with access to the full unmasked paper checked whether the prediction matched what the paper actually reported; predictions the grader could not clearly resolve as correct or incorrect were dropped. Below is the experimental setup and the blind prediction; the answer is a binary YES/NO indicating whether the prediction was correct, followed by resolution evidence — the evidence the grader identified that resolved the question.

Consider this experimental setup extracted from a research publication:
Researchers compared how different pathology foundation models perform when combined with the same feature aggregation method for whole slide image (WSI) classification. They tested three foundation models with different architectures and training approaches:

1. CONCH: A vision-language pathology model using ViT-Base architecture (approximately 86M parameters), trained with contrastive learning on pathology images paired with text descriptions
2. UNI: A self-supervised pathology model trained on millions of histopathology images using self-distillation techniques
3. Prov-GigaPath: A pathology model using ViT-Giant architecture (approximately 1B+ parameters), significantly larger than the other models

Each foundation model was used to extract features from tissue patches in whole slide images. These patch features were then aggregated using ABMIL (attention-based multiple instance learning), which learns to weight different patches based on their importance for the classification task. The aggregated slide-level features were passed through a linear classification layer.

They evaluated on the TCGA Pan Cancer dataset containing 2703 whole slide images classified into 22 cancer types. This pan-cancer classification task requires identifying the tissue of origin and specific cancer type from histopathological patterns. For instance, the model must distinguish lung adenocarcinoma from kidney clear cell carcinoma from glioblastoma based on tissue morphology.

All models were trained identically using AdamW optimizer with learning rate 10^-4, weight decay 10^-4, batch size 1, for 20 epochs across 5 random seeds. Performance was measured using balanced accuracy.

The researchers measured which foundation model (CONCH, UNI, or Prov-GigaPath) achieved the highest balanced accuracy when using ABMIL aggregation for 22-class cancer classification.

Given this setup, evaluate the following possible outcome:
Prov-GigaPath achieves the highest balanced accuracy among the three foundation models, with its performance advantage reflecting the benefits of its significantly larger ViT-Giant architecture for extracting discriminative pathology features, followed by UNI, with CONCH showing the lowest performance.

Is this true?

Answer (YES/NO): NO